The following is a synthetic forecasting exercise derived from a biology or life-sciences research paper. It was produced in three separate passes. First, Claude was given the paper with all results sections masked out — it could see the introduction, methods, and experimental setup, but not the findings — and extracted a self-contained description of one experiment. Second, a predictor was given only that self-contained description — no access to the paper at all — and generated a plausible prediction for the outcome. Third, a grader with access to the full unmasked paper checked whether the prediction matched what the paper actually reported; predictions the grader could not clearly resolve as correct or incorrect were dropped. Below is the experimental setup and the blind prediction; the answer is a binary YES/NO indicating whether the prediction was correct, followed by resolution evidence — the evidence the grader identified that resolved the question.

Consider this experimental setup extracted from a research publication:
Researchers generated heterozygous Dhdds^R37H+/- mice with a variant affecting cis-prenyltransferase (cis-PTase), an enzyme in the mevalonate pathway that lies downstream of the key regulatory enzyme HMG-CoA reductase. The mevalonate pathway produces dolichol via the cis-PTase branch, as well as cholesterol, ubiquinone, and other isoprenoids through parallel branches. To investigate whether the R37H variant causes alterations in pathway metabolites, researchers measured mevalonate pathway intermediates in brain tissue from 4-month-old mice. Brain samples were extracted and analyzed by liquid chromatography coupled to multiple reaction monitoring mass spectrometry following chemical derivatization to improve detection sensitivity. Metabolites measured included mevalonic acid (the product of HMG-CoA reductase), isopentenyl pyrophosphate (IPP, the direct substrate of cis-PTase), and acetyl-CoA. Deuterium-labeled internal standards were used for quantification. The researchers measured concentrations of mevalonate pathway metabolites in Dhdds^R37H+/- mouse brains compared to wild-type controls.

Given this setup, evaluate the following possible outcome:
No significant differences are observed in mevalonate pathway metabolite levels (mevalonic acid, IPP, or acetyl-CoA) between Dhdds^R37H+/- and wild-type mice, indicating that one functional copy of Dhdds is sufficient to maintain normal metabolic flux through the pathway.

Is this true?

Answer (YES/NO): NO